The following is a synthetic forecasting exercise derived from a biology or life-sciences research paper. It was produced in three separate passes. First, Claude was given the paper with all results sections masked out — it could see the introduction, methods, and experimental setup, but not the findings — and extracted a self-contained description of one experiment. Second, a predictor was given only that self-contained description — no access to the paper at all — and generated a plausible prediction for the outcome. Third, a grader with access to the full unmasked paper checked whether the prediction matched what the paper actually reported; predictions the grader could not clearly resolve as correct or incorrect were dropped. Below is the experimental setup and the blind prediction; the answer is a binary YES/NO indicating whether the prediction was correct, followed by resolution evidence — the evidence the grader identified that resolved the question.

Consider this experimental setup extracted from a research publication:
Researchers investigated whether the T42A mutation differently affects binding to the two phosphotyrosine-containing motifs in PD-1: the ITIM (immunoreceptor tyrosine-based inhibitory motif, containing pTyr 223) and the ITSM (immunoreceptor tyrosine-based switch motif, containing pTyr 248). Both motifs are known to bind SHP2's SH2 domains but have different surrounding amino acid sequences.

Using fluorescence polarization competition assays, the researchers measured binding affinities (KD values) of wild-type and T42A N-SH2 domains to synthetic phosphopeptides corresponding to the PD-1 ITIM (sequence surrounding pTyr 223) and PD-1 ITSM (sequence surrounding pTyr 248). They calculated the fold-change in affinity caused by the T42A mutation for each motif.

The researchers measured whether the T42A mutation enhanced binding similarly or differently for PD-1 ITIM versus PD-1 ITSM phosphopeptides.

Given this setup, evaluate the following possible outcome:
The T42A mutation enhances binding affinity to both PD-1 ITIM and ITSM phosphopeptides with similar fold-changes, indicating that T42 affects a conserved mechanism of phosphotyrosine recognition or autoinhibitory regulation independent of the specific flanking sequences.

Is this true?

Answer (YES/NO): NO